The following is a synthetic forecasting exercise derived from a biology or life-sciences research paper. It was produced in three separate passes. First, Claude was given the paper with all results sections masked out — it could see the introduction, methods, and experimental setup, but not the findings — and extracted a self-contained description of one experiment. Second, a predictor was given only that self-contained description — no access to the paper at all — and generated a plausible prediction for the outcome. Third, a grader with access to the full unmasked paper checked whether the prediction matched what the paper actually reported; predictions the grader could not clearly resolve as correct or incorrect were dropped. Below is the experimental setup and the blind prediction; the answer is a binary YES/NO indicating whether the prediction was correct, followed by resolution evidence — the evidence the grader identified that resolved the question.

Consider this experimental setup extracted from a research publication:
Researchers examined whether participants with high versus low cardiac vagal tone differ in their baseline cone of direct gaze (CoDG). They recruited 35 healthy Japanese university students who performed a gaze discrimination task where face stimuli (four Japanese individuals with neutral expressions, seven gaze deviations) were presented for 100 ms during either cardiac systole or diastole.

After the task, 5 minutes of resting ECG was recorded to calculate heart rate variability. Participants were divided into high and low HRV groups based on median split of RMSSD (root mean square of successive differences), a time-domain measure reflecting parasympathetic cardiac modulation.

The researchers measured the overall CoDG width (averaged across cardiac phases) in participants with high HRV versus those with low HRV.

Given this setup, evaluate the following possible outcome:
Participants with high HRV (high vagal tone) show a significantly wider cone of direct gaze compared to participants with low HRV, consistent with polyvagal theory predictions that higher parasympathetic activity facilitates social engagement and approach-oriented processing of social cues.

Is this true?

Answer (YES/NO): YES